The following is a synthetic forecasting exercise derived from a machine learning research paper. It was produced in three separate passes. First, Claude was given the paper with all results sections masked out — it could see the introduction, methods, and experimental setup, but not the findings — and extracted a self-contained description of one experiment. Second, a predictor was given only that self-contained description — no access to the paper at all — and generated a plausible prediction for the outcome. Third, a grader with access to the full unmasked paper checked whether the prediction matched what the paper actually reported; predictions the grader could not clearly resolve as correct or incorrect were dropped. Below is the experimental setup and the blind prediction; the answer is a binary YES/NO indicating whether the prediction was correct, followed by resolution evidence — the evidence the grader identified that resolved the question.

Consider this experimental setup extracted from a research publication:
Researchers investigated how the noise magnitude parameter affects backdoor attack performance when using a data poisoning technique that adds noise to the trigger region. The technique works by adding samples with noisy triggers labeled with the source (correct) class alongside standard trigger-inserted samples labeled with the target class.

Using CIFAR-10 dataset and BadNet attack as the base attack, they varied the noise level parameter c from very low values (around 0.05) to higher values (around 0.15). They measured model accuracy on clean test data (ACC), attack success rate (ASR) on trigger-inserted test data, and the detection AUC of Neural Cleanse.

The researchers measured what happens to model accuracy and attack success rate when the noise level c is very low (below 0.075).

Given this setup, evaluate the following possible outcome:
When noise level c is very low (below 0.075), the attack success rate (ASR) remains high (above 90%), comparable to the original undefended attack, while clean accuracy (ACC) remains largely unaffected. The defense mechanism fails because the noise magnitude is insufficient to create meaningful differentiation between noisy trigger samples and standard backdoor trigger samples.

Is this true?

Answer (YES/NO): NO